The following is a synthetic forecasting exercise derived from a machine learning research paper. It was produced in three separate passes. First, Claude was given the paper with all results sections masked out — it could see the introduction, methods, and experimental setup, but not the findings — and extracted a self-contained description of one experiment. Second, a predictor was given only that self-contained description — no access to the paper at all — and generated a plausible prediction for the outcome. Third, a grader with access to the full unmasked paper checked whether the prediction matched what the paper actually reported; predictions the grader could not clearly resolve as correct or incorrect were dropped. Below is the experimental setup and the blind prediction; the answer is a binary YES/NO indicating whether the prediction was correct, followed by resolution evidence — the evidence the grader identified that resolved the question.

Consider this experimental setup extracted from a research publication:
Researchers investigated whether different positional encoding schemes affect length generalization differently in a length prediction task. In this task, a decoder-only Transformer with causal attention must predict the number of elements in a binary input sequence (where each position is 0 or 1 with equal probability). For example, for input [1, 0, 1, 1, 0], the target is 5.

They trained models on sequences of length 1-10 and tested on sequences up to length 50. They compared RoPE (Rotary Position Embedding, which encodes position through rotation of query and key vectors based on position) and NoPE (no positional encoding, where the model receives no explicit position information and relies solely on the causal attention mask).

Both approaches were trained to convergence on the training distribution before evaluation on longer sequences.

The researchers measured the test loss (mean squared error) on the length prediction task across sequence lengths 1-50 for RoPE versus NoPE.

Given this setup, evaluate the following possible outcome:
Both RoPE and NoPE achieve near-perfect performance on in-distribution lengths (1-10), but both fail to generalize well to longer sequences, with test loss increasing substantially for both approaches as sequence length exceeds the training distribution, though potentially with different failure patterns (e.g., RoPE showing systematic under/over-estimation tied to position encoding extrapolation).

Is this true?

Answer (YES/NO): YES